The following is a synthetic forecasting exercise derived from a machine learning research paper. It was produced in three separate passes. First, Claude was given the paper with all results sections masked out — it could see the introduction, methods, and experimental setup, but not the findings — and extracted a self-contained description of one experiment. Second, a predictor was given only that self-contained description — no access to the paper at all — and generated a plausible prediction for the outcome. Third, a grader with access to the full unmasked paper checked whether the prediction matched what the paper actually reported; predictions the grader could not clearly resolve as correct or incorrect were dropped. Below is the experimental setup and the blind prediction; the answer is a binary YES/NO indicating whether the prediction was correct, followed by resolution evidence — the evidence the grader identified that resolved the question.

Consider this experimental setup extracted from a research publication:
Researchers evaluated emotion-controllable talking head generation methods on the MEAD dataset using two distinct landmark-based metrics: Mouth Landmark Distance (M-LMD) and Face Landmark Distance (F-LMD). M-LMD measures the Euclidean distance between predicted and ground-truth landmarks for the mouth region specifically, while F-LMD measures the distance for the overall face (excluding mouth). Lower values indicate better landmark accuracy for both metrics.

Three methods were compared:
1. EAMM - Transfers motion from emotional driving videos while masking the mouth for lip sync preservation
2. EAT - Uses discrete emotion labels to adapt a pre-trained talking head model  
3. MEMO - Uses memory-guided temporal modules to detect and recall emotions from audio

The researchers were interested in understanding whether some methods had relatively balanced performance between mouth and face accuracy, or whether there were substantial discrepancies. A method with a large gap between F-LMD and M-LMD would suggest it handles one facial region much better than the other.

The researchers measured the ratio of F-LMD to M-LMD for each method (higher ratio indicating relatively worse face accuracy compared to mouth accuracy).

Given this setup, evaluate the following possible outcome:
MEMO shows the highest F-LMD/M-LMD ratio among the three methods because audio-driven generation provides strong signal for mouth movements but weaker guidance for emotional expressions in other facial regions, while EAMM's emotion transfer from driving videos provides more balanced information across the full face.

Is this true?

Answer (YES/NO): NO